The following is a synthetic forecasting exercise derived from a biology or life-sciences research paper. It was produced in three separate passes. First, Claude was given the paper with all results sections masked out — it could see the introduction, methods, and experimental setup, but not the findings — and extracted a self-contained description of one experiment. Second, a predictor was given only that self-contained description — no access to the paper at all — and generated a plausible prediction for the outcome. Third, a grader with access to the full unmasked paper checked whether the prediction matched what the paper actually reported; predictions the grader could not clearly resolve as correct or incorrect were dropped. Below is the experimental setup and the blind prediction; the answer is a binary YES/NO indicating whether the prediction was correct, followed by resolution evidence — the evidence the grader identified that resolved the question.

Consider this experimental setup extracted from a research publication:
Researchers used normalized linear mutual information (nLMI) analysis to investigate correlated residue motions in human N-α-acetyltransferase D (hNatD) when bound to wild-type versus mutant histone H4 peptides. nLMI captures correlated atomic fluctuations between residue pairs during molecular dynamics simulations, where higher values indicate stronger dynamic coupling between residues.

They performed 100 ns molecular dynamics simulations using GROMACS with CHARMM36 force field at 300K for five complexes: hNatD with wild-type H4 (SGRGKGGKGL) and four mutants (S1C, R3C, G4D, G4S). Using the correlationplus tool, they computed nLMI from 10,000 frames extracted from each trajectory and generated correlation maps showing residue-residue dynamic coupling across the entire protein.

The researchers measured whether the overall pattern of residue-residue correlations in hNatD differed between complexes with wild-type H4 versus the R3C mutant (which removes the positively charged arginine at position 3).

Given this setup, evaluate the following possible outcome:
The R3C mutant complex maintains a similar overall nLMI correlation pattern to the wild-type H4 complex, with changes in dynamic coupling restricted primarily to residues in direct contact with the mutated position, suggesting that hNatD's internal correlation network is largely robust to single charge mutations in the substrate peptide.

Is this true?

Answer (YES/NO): NO